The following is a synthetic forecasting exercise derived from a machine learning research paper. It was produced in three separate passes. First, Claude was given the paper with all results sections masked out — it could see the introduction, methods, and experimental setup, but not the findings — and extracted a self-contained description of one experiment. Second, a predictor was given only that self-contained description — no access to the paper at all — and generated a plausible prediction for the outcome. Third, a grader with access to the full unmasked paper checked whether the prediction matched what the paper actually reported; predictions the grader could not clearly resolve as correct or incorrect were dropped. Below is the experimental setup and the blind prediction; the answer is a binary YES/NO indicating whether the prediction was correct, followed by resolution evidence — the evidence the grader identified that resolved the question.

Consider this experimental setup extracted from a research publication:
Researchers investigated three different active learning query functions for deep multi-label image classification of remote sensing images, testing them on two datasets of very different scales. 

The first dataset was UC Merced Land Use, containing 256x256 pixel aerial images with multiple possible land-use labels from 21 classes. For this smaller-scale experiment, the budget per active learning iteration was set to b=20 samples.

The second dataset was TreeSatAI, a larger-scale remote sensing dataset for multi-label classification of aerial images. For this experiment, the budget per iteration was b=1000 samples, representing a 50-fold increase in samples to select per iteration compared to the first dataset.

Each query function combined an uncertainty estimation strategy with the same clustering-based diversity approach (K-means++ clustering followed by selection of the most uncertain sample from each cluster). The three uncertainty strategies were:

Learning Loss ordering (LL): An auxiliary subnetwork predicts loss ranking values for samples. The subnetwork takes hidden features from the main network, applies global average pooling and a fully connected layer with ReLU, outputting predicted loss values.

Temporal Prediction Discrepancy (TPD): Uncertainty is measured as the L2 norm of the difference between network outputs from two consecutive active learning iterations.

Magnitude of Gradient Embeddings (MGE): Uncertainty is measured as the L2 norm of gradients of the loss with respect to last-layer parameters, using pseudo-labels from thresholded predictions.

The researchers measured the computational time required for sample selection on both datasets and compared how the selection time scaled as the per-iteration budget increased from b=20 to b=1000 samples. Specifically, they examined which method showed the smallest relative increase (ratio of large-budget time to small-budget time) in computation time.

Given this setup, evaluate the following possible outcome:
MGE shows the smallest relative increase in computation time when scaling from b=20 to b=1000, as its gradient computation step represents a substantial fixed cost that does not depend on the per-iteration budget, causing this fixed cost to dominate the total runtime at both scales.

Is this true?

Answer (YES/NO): NO